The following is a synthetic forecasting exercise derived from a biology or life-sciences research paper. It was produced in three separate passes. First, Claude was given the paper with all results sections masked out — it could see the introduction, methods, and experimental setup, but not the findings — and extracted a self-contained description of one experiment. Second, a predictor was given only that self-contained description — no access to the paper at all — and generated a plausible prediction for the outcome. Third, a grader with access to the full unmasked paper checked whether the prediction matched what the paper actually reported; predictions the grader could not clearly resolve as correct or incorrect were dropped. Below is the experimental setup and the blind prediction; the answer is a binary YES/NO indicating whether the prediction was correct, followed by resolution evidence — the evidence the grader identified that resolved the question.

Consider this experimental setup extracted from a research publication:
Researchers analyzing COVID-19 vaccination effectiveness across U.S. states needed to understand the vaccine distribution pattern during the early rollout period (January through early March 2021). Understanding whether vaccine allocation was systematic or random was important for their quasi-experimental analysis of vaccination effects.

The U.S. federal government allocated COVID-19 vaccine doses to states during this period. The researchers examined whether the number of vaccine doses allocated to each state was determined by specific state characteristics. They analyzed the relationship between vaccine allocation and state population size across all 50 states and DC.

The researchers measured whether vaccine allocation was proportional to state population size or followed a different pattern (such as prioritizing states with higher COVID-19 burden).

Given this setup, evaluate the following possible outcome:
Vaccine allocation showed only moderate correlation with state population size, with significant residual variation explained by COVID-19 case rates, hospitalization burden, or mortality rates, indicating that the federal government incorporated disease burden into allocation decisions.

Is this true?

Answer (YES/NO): NO